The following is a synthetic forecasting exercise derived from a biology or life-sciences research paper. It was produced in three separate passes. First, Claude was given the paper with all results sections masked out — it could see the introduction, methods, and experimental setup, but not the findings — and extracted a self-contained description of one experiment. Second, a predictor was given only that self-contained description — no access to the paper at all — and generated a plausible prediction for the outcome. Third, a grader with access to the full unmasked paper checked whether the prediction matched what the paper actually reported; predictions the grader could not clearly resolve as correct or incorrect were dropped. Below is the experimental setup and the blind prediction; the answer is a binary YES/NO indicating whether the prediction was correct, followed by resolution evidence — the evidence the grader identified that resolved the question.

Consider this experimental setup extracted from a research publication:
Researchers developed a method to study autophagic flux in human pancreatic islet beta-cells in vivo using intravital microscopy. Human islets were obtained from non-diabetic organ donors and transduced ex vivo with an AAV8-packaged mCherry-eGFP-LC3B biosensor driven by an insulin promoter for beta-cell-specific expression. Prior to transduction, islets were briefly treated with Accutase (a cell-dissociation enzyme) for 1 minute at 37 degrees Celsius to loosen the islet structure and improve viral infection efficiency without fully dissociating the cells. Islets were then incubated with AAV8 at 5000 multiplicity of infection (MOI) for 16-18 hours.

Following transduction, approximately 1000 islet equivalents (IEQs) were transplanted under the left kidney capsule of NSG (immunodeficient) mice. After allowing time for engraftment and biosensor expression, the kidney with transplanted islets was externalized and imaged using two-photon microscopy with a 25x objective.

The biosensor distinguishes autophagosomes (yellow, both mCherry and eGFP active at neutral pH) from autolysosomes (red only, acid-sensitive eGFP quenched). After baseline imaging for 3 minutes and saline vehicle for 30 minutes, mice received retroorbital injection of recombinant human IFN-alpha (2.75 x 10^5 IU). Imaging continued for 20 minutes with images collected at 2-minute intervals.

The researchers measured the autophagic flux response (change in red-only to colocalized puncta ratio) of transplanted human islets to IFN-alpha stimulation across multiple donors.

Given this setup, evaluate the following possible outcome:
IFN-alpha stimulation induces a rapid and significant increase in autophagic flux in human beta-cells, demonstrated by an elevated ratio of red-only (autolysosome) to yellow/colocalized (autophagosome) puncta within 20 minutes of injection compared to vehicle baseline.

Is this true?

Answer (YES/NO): NO